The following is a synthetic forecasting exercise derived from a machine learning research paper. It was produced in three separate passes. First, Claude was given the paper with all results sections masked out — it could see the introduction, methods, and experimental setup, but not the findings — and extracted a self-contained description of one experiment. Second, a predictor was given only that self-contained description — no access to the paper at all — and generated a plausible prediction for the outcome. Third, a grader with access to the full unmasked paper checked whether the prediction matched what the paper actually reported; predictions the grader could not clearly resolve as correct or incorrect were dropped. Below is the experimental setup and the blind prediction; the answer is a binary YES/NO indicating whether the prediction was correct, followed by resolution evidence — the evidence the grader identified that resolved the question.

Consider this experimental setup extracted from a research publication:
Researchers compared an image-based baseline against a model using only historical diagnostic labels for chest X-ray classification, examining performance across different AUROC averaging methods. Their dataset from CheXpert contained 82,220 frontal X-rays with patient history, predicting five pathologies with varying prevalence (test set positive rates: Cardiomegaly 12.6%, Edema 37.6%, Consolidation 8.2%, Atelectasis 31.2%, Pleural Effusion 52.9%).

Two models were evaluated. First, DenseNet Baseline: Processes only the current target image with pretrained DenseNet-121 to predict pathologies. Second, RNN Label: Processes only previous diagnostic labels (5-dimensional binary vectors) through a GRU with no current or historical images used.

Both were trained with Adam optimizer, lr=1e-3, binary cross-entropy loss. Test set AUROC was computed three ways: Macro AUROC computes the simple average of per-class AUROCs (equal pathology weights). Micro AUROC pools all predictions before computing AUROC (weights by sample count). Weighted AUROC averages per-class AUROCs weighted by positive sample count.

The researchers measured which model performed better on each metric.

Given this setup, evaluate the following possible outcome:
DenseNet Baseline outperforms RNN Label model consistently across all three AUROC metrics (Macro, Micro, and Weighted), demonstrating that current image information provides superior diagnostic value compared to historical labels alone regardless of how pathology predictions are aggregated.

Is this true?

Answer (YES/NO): NO